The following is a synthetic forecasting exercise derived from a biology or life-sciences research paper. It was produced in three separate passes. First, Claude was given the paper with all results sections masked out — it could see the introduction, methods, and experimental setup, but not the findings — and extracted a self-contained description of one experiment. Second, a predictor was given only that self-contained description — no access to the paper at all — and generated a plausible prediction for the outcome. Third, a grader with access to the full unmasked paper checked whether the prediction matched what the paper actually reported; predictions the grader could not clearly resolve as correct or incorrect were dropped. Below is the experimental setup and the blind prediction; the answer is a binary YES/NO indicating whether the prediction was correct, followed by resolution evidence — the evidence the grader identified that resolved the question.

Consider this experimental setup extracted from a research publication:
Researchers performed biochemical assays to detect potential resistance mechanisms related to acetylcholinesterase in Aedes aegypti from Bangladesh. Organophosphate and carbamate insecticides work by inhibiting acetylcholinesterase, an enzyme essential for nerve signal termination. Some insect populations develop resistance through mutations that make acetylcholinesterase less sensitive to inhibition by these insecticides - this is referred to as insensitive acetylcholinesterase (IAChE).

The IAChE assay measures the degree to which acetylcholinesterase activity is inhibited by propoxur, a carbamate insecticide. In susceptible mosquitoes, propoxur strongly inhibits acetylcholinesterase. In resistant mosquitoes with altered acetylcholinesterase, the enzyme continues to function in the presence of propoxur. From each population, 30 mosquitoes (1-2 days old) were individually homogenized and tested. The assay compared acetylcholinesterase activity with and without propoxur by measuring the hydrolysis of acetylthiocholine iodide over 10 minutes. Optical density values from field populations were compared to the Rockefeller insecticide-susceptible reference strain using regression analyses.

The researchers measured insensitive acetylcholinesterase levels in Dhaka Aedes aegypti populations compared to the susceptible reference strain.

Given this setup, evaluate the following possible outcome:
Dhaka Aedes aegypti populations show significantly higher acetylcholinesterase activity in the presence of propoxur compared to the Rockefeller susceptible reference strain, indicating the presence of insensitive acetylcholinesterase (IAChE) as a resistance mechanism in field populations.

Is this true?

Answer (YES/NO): NO